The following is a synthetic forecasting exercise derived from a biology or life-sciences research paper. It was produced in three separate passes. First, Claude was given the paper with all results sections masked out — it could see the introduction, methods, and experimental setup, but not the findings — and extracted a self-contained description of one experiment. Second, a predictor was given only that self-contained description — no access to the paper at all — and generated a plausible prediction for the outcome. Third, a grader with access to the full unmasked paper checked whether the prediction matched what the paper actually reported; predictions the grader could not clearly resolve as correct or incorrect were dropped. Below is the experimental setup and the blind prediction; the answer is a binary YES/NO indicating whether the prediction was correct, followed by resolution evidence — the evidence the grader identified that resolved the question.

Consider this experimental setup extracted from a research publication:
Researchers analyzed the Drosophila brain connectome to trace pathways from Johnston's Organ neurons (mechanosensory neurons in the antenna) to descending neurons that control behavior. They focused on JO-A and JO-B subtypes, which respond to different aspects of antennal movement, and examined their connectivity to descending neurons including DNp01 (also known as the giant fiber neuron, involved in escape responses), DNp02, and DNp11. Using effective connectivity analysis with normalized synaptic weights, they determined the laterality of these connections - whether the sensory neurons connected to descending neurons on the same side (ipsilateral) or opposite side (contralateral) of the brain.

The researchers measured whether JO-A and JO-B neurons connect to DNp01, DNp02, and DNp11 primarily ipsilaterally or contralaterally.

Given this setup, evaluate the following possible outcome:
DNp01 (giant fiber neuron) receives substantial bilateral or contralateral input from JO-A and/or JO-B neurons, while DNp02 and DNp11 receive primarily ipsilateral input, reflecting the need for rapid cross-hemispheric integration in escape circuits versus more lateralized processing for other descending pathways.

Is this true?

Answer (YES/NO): NO